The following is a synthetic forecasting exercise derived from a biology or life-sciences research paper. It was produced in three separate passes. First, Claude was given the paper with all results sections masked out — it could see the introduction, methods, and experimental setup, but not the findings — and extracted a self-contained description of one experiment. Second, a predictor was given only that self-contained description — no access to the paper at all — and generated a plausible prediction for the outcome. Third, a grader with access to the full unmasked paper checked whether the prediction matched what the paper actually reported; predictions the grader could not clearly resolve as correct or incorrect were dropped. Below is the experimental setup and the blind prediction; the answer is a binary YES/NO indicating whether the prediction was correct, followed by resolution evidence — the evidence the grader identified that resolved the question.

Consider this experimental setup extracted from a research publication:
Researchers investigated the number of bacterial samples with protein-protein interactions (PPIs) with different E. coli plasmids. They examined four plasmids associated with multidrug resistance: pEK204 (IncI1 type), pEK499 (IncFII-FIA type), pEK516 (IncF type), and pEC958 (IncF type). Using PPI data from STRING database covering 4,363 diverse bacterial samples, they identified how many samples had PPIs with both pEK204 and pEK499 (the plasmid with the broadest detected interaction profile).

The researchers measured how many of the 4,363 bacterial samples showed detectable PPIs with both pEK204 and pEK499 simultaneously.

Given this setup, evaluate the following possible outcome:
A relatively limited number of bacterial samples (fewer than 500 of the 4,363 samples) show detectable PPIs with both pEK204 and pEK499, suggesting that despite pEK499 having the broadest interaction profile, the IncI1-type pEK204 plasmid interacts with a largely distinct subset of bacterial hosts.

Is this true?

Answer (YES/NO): NO